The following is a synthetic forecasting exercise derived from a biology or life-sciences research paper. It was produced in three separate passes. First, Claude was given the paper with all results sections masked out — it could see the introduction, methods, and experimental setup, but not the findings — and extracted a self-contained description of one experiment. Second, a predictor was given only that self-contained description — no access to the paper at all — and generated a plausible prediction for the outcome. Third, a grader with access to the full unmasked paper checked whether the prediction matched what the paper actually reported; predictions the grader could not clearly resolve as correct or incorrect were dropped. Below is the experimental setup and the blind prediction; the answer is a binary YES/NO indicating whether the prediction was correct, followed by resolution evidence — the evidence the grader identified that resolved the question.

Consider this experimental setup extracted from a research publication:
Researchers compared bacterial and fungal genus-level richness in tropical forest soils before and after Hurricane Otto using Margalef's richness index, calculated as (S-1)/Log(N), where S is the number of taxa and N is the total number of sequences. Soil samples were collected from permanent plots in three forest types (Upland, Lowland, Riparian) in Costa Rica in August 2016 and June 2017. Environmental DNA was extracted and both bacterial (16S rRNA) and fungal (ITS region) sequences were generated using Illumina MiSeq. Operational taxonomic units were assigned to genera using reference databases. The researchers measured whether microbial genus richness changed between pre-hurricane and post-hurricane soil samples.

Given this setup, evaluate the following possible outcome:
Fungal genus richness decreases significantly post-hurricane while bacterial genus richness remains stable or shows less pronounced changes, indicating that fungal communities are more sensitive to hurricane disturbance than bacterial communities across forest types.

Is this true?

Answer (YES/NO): NO